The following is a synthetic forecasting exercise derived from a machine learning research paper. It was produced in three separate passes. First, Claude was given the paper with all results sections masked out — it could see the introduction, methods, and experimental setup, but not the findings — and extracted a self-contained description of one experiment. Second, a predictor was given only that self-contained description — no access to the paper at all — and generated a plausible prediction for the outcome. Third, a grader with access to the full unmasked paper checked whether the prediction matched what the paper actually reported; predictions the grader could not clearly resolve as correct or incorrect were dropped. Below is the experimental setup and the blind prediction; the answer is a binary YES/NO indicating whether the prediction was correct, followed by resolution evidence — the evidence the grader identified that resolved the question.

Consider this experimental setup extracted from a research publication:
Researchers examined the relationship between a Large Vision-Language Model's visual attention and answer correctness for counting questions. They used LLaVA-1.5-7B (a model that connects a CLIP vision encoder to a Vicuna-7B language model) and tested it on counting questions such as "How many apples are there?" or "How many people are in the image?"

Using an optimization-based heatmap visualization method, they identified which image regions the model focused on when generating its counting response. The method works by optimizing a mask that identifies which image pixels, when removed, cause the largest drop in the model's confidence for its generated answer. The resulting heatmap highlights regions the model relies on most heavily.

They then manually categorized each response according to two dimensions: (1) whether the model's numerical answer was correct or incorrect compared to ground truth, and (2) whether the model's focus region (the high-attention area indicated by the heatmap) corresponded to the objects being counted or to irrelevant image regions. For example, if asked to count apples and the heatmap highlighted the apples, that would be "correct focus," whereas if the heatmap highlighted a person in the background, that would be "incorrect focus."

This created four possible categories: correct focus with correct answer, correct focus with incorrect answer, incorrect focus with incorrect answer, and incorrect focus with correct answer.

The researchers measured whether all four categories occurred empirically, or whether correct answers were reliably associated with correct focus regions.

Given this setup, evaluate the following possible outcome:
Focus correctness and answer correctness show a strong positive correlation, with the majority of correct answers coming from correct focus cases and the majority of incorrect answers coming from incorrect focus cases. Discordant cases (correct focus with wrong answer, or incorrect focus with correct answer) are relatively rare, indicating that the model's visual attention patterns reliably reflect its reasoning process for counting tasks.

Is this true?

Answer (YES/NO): NO